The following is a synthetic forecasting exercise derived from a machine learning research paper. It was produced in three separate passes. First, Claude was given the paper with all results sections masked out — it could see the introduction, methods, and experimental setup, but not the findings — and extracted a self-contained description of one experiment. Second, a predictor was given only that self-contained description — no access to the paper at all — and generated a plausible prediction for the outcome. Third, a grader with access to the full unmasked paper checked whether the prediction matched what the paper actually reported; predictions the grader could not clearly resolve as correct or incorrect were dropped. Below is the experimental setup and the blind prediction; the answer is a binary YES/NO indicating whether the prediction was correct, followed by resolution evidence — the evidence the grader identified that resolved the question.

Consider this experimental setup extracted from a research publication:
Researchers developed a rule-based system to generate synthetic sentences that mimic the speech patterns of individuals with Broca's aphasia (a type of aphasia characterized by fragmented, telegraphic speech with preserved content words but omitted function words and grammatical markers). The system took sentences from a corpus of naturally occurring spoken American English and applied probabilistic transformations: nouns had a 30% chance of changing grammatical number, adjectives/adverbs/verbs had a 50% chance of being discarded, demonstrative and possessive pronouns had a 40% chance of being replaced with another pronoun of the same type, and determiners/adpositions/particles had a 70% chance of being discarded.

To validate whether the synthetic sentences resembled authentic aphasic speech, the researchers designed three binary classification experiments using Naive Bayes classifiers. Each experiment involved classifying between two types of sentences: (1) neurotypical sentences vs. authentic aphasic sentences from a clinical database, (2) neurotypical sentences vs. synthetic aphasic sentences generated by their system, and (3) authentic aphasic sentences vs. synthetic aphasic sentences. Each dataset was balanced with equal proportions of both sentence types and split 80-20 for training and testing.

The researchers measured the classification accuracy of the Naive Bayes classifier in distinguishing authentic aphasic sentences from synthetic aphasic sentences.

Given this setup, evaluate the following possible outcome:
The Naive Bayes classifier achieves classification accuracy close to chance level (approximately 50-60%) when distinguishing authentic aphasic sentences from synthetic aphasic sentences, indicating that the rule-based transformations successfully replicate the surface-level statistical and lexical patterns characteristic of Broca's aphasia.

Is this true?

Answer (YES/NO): NO